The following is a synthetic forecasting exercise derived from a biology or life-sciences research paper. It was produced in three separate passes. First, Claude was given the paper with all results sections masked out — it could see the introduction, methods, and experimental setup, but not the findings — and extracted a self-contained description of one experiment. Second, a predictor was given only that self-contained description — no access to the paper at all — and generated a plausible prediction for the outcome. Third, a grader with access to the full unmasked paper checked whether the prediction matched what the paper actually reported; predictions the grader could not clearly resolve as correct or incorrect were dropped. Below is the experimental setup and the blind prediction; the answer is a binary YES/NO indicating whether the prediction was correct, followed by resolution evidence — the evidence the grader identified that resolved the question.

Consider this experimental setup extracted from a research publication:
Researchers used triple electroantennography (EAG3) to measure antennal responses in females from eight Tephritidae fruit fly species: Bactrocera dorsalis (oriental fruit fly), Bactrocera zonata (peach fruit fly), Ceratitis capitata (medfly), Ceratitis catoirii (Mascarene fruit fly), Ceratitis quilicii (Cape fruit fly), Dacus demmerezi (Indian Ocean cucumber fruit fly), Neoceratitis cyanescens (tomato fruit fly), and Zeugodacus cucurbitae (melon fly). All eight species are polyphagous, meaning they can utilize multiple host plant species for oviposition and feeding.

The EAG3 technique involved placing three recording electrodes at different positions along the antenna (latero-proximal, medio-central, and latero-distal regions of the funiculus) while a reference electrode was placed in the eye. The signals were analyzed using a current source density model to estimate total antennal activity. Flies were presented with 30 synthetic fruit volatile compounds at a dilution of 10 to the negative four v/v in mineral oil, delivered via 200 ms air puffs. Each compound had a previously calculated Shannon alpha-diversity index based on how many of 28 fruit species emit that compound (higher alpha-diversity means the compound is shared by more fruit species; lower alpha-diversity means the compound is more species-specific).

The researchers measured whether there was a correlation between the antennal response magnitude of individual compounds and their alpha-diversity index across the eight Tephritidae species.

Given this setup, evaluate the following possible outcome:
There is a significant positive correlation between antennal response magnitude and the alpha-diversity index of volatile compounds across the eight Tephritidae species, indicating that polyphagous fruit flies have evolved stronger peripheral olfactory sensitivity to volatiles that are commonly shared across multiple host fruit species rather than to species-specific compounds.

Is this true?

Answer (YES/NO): NO